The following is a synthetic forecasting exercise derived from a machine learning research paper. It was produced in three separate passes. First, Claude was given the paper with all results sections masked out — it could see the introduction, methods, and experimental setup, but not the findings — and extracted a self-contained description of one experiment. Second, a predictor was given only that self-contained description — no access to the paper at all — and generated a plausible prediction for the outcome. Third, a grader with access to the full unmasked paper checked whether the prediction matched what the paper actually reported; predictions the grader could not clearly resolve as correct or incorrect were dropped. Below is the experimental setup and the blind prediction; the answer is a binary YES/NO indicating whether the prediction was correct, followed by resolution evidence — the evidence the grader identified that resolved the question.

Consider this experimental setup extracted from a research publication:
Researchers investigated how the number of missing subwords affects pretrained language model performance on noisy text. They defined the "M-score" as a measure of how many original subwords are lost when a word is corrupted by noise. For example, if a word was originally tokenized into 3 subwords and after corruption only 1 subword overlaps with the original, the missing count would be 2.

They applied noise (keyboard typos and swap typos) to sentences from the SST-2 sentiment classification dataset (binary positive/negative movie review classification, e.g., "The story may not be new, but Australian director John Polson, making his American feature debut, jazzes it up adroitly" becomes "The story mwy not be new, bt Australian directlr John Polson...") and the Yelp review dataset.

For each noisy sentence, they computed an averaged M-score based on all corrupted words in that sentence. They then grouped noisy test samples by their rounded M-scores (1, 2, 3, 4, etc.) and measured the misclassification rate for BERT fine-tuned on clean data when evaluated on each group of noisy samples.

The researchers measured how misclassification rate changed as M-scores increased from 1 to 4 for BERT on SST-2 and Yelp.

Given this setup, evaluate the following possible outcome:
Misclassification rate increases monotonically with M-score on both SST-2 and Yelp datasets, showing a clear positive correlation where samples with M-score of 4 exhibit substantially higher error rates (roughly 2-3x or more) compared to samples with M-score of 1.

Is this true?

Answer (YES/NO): NO